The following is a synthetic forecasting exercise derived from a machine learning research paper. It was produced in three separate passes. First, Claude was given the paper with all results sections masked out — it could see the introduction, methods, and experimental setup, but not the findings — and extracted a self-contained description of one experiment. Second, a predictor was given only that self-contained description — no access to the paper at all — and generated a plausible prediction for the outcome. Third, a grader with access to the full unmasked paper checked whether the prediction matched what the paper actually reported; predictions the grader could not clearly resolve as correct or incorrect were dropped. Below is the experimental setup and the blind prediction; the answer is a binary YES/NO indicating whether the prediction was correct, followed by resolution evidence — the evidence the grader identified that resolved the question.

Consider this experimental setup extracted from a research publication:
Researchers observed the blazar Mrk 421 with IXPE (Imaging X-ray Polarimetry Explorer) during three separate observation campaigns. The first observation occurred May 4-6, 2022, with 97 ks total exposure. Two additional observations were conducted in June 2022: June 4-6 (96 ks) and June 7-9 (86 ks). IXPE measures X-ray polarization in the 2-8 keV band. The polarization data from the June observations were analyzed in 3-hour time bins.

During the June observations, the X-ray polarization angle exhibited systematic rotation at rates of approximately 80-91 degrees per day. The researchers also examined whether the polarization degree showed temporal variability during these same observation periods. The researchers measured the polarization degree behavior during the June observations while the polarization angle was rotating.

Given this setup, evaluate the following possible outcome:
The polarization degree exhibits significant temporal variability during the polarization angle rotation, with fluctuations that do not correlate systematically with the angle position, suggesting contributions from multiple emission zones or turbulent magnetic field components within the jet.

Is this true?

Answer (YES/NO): NO